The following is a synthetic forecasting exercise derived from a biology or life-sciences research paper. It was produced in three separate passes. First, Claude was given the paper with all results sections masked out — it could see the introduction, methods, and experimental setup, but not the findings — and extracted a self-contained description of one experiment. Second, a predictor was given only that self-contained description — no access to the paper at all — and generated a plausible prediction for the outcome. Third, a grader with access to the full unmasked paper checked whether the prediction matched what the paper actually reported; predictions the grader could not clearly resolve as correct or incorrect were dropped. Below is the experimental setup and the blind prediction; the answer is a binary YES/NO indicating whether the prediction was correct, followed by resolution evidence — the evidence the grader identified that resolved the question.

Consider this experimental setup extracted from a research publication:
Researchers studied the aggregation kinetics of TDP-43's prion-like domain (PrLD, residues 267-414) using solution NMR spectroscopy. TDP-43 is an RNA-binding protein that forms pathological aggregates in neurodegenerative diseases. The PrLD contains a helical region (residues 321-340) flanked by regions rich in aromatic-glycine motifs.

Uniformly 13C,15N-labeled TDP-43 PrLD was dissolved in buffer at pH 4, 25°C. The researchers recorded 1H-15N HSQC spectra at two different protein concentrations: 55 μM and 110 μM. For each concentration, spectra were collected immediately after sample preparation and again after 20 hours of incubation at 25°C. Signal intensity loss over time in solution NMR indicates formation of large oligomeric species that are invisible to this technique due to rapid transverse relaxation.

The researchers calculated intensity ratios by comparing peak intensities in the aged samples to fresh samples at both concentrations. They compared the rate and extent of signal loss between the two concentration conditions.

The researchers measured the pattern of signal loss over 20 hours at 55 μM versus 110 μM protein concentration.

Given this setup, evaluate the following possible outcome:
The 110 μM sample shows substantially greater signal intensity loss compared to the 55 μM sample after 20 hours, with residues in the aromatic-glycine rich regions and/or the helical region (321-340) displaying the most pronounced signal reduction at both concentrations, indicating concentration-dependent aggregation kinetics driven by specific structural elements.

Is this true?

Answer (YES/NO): YES